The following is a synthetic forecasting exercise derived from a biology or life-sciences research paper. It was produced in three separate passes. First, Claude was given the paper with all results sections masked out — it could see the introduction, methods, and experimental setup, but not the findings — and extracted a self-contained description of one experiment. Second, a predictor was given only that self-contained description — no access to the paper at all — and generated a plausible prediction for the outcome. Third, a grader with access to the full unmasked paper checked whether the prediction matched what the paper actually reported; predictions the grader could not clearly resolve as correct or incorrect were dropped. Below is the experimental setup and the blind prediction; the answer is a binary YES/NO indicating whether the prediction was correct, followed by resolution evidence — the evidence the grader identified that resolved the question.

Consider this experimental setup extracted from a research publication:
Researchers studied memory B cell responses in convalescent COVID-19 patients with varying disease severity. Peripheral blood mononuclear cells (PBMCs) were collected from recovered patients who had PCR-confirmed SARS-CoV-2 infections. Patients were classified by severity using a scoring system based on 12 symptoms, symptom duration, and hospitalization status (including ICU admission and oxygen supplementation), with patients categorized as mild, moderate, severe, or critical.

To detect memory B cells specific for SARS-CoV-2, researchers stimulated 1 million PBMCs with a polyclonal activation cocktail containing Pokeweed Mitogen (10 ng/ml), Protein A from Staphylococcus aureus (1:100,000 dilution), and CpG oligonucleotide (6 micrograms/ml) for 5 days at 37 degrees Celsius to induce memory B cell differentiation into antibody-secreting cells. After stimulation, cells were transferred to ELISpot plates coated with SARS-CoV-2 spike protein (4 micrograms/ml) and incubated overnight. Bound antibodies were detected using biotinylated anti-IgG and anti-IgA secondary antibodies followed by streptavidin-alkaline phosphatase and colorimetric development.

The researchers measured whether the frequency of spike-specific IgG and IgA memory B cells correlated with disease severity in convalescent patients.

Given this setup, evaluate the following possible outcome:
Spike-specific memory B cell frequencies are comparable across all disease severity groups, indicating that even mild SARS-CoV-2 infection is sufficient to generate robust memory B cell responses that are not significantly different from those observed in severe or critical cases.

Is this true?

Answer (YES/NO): NO